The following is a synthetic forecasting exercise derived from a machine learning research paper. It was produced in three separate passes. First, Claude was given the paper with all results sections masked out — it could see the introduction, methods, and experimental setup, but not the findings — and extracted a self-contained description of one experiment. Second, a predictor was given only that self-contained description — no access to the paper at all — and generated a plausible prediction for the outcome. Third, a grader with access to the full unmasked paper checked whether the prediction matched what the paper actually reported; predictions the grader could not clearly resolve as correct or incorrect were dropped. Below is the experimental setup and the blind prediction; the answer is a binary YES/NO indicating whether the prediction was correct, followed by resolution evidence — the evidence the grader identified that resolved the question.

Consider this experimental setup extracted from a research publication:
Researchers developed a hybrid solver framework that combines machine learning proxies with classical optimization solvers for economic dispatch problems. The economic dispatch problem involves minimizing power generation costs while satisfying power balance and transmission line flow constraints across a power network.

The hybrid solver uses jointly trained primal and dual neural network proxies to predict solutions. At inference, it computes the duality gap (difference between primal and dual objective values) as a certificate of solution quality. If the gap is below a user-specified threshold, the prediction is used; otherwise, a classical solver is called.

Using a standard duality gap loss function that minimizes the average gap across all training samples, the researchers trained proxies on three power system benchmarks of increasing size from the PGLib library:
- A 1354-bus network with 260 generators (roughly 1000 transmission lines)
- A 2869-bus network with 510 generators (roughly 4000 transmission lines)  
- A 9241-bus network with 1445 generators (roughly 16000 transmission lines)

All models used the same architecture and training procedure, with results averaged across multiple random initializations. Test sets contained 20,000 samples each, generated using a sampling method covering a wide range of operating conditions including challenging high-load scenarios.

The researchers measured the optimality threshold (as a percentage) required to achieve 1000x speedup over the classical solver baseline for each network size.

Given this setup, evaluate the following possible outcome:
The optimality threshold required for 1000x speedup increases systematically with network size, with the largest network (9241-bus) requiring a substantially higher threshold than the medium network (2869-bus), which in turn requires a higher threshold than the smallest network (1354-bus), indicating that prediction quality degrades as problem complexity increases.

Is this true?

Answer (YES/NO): YES